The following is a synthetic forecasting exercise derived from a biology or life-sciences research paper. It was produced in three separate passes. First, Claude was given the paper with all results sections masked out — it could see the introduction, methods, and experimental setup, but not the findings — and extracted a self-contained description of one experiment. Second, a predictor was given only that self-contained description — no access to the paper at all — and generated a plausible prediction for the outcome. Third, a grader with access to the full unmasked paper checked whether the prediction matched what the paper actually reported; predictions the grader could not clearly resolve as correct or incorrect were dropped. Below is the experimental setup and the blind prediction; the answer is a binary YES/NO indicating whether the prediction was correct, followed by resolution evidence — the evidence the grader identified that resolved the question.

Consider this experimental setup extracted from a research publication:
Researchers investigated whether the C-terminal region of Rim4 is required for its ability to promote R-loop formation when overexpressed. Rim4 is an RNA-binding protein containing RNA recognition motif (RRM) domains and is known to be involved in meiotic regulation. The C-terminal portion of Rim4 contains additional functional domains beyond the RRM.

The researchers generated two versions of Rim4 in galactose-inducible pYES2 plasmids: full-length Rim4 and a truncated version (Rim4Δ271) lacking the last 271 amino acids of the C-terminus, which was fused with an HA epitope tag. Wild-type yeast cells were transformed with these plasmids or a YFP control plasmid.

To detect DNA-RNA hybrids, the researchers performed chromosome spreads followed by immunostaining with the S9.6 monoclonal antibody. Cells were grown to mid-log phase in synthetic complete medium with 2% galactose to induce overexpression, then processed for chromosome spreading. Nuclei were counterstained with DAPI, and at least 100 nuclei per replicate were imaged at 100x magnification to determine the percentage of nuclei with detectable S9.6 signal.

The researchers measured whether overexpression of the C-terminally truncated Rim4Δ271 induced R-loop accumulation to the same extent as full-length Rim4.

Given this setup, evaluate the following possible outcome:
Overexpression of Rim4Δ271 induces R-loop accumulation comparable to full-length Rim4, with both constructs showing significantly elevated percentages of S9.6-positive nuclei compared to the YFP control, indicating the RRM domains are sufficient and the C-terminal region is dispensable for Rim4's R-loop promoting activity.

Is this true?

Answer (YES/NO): NO